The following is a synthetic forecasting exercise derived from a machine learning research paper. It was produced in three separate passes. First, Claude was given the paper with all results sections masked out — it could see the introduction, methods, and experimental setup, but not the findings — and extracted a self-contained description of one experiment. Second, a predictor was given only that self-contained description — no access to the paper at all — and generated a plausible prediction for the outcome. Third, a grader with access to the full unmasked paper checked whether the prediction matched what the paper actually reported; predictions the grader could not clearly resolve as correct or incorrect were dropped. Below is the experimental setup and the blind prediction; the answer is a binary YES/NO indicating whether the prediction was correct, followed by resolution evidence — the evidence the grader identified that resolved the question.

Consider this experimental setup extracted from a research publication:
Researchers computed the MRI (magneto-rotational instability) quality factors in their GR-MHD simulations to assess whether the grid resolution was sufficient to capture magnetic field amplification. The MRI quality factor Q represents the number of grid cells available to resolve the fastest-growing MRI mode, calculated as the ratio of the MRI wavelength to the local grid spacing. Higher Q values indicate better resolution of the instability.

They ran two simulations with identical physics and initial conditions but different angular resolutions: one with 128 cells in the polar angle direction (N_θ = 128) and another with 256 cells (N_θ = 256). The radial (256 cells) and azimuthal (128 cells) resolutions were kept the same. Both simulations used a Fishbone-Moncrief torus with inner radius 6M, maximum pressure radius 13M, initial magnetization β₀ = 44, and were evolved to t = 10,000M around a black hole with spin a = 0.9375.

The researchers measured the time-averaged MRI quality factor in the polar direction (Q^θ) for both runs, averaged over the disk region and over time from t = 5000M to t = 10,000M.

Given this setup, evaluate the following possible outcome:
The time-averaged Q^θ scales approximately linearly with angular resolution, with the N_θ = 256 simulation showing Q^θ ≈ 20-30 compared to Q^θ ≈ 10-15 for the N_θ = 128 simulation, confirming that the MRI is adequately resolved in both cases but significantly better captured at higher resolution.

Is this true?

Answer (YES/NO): NO